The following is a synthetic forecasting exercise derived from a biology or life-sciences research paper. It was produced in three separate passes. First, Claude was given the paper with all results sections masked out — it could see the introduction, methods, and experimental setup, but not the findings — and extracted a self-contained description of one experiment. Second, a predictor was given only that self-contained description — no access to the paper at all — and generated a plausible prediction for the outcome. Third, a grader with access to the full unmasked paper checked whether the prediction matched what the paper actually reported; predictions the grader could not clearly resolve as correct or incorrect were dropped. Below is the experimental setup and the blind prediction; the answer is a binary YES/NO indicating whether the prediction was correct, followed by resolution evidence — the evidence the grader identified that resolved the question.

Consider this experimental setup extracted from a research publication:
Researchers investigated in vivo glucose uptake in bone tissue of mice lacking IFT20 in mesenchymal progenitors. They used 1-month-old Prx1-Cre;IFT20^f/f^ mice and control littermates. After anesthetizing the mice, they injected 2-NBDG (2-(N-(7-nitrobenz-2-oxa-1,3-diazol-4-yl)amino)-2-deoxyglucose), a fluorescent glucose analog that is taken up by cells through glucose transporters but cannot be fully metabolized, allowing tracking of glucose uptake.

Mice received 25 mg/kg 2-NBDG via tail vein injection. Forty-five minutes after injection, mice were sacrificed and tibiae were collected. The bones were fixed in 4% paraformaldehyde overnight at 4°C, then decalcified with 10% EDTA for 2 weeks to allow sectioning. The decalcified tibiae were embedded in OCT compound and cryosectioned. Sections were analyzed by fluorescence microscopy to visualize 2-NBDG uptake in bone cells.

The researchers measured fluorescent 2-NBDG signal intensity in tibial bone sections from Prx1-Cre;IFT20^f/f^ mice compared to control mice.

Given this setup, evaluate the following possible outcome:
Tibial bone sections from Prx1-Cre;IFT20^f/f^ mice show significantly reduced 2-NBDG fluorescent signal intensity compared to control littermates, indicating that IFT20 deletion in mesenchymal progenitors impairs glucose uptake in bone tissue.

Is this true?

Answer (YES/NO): YES